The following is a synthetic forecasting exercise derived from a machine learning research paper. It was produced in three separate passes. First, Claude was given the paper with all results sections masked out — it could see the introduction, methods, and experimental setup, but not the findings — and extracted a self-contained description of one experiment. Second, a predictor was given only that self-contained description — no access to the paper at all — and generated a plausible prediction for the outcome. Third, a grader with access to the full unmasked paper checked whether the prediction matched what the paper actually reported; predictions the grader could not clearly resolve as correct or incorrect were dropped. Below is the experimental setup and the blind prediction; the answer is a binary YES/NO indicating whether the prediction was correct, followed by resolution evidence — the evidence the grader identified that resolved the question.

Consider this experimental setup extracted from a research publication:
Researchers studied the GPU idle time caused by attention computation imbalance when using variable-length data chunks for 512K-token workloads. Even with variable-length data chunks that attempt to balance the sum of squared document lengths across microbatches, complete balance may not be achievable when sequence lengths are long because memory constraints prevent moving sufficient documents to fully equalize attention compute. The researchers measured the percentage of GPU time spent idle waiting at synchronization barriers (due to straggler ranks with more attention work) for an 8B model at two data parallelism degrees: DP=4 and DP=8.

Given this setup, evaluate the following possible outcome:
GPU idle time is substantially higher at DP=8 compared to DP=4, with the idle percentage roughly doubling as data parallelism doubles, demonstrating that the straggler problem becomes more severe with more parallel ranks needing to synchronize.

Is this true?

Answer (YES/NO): NO